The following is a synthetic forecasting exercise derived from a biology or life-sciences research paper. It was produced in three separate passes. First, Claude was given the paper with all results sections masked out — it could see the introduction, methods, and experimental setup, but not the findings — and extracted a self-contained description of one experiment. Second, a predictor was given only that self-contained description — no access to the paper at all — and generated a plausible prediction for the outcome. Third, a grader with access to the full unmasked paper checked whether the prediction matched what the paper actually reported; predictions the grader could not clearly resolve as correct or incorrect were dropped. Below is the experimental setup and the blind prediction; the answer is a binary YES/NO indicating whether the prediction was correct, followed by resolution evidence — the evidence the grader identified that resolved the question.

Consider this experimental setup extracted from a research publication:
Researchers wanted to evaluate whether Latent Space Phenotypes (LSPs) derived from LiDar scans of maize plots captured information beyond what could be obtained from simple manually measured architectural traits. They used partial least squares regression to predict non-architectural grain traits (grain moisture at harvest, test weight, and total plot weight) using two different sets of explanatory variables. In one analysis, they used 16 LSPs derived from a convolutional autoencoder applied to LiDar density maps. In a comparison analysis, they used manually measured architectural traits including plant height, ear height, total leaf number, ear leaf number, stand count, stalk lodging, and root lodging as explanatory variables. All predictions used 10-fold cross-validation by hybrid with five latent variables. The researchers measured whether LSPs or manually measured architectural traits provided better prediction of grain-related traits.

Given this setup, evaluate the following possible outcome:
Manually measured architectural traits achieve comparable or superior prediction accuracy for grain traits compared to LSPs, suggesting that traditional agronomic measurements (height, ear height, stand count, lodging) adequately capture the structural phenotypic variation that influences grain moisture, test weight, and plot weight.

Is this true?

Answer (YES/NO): YES